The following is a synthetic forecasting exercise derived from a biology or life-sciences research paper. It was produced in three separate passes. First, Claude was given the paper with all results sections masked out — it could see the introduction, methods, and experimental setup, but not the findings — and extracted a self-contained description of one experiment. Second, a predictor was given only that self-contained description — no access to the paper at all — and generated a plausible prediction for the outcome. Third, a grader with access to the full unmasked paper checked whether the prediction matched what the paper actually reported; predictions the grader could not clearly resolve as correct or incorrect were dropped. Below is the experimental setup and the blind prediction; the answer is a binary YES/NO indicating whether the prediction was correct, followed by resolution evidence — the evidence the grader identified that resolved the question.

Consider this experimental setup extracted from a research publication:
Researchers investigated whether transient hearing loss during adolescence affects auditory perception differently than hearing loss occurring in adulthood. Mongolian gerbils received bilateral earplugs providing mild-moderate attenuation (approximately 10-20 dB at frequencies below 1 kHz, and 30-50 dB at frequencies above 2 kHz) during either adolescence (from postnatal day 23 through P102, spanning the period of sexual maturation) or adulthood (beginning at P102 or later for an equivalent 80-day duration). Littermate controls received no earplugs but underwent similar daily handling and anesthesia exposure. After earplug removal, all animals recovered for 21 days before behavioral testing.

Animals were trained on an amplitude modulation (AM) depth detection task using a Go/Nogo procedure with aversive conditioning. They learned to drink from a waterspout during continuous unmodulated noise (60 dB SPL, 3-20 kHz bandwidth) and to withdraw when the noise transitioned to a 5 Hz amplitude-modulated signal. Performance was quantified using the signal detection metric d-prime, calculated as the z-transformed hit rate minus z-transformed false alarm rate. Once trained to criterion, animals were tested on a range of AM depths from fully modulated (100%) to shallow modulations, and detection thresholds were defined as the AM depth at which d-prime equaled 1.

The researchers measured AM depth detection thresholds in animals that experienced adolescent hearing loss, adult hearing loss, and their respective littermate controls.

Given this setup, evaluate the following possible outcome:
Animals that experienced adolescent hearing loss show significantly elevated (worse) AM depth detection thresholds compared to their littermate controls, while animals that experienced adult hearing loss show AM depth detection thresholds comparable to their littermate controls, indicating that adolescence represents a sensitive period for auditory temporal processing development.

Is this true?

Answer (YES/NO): YES